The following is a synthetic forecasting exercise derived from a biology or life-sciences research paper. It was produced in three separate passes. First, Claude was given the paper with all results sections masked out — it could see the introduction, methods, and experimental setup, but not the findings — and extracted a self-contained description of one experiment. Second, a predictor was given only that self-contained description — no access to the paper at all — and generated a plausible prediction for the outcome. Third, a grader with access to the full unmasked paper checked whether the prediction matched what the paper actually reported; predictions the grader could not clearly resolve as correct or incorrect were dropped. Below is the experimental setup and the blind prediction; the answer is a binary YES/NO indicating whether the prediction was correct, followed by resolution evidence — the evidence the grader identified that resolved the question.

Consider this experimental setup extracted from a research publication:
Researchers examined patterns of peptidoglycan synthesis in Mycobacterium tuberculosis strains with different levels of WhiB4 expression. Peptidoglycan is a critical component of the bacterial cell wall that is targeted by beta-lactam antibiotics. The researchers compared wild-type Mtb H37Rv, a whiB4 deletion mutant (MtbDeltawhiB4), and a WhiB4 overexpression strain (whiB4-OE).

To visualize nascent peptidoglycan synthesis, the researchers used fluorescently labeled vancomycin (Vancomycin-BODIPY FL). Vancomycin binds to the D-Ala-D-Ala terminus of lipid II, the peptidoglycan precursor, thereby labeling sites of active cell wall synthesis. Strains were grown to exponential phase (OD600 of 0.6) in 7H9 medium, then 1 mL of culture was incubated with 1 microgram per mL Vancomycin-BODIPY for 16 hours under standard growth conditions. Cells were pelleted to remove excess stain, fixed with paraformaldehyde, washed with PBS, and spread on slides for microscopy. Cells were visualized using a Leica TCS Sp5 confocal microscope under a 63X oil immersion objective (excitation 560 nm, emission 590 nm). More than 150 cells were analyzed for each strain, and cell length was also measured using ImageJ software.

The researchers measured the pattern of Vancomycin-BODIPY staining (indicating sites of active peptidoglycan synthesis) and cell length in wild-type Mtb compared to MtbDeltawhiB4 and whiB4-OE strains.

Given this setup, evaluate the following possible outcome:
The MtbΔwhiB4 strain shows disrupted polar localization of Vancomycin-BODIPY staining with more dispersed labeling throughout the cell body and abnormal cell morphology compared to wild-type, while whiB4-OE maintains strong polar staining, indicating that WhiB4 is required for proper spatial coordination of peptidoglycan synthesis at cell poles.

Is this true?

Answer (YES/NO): YES